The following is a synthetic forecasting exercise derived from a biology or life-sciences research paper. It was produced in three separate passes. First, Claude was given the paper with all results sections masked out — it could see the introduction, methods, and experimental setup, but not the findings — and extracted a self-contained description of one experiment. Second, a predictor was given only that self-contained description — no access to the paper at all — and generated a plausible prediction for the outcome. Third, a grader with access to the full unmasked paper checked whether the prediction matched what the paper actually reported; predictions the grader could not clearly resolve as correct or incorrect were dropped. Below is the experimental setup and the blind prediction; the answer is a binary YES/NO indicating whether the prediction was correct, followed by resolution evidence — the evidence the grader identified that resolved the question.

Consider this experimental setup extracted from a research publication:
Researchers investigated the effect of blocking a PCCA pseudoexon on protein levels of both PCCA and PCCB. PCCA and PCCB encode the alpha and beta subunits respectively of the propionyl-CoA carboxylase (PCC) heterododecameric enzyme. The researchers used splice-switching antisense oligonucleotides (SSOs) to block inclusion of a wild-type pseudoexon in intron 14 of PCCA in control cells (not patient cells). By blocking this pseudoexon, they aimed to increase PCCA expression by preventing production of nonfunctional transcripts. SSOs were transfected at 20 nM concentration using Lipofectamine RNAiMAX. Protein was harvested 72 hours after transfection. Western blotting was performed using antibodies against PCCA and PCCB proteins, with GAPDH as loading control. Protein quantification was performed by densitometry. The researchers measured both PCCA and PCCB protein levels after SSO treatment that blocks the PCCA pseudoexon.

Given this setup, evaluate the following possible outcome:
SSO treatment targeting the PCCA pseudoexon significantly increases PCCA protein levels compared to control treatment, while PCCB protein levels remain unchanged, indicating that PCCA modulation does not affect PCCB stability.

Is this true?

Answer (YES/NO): NO